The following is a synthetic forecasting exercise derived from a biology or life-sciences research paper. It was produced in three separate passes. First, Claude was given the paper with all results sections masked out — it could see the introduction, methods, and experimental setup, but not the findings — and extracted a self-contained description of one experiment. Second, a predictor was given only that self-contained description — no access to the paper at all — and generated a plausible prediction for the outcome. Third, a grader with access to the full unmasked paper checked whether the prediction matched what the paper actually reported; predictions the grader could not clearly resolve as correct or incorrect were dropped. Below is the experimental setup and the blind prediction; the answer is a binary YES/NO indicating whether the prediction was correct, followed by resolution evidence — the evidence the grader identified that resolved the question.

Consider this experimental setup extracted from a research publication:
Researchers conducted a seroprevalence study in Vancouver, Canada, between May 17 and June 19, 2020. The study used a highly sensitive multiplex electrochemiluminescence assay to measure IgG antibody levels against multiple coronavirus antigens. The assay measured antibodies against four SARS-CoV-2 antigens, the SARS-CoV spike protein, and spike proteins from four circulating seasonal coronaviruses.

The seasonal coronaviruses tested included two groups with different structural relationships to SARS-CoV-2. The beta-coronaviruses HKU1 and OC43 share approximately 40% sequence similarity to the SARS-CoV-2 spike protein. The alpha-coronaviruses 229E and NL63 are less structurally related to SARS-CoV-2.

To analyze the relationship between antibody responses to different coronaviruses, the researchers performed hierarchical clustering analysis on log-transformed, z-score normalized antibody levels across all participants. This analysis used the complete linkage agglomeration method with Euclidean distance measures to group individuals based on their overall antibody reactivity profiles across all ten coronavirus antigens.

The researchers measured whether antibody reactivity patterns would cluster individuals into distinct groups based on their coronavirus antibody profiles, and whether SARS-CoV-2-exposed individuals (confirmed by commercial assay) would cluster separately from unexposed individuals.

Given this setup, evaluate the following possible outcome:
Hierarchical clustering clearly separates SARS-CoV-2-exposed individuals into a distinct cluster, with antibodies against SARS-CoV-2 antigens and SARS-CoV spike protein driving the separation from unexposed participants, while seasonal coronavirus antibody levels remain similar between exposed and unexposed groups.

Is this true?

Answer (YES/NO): NO